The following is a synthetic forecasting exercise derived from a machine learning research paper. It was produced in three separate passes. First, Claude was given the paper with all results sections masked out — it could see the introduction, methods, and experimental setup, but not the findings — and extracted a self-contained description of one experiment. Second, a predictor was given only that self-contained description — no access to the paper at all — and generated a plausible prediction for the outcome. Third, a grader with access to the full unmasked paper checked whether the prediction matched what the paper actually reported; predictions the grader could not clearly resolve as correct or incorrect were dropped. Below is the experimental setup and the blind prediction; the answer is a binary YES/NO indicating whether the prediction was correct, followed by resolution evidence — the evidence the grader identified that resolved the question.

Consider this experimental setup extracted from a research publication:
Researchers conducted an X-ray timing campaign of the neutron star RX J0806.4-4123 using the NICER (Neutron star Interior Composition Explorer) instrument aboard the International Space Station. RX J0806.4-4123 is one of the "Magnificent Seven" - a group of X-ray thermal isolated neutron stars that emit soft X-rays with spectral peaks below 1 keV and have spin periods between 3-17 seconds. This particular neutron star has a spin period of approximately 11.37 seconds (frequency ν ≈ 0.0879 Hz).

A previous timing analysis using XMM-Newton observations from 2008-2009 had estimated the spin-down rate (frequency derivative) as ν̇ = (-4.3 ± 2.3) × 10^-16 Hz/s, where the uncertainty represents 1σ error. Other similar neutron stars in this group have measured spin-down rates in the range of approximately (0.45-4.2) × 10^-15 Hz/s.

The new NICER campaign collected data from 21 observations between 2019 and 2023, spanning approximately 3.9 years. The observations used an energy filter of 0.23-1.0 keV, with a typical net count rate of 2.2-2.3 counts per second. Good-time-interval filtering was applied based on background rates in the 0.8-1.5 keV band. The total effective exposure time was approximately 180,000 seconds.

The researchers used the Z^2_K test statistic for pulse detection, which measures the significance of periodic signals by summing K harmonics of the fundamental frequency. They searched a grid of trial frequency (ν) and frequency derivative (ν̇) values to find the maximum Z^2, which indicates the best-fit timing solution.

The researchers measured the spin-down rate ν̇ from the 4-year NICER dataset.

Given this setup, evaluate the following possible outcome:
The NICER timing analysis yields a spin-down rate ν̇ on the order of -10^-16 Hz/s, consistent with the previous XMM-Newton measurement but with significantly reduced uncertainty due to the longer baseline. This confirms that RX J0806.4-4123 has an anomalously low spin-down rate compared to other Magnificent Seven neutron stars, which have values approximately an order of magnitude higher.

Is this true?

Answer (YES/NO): NO